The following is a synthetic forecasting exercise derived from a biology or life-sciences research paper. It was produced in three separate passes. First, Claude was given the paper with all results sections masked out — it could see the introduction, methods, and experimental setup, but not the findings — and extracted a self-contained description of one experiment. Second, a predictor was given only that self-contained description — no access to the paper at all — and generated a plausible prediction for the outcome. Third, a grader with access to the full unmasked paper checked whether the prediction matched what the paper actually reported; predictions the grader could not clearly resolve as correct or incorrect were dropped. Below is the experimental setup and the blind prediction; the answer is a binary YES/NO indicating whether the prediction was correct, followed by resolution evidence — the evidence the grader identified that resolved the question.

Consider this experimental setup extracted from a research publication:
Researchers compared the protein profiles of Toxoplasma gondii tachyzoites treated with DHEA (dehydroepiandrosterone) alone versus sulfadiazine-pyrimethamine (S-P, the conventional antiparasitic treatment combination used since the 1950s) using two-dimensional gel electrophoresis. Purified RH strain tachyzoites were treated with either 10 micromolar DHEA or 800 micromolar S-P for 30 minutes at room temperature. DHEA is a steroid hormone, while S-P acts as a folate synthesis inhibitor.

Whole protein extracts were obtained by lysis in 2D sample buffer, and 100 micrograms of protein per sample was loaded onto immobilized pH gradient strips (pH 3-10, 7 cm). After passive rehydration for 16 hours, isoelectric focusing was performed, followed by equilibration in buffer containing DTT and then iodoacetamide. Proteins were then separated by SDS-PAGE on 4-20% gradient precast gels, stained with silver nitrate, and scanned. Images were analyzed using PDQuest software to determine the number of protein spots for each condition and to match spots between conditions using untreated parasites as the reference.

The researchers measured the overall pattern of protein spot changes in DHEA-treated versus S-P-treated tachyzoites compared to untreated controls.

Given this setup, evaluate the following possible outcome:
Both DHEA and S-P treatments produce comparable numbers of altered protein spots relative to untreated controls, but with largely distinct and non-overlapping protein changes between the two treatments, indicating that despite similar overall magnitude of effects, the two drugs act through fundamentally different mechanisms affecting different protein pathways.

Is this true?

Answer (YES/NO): NO